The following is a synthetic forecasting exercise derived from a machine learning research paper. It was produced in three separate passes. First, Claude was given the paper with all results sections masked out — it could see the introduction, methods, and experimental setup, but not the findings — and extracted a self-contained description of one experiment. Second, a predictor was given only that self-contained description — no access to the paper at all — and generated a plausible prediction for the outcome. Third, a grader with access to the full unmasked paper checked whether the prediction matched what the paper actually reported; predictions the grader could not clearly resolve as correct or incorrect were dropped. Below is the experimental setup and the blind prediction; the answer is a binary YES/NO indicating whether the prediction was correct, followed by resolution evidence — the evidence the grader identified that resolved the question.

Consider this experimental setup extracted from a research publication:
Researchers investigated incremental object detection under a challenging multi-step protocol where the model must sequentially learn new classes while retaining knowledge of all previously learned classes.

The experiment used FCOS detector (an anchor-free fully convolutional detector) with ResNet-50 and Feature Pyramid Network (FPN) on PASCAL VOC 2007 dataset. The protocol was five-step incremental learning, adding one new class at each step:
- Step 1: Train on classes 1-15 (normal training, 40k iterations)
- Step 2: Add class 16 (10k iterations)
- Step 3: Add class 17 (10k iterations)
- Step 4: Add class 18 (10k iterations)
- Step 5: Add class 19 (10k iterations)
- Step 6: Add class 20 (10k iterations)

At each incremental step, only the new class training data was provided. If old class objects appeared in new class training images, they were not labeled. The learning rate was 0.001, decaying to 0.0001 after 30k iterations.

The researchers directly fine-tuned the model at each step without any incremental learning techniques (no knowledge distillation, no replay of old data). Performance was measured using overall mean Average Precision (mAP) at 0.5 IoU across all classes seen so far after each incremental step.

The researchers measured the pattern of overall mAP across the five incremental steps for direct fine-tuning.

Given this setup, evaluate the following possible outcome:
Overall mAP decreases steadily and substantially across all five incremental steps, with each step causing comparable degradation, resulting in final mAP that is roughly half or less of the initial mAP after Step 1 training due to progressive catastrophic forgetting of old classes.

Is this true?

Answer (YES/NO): NO